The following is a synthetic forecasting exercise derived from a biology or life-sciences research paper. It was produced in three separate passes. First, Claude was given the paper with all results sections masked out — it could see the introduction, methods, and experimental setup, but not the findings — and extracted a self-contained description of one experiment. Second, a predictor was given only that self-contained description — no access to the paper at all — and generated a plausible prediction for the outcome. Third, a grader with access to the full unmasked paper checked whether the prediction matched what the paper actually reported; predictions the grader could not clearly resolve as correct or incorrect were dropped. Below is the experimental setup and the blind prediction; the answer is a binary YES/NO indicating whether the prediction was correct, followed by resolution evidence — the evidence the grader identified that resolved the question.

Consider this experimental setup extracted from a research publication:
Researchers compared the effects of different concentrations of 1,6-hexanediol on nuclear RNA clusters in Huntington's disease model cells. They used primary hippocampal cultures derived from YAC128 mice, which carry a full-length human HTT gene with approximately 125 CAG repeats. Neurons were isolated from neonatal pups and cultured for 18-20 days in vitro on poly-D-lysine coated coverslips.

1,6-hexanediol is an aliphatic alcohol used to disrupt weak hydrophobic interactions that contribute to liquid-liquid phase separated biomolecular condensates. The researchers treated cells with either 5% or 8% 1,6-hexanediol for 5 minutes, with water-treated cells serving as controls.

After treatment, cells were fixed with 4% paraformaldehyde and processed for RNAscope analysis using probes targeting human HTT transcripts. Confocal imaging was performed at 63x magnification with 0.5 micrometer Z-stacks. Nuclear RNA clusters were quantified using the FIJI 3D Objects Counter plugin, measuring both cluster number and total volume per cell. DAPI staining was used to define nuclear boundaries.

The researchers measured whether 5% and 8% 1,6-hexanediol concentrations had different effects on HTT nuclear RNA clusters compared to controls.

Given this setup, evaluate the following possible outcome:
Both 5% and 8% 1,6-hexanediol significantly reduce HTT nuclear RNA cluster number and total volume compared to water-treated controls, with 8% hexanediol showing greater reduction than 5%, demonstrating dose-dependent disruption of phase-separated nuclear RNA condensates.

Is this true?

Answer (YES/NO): NO